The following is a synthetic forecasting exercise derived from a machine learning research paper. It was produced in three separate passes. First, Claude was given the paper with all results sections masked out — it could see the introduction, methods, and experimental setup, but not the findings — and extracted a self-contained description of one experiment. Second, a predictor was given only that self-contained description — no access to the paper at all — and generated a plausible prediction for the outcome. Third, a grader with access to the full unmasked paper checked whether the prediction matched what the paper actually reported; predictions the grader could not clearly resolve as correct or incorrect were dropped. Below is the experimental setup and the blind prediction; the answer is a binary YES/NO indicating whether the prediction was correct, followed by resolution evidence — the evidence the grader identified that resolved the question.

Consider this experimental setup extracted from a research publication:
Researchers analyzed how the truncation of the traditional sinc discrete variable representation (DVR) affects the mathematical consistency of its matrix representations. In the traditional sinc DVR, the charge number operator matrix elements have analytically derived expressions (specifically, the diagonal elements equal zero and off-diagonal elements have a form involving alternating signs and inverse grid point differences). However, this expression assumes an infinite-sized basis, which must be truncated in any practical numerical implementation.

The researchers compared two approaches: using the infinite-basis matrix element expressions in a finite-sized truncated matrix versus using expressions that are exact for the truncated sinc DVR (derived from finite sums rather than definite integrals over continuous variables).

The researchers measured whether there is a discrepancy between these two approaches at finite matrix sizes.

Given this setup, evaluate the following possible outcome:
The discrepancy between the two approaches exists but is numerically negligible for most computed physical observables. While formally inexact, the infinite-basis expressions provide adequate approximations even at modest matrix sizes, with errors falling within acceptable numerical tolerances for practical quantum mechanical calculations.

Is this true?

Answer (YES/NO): YES